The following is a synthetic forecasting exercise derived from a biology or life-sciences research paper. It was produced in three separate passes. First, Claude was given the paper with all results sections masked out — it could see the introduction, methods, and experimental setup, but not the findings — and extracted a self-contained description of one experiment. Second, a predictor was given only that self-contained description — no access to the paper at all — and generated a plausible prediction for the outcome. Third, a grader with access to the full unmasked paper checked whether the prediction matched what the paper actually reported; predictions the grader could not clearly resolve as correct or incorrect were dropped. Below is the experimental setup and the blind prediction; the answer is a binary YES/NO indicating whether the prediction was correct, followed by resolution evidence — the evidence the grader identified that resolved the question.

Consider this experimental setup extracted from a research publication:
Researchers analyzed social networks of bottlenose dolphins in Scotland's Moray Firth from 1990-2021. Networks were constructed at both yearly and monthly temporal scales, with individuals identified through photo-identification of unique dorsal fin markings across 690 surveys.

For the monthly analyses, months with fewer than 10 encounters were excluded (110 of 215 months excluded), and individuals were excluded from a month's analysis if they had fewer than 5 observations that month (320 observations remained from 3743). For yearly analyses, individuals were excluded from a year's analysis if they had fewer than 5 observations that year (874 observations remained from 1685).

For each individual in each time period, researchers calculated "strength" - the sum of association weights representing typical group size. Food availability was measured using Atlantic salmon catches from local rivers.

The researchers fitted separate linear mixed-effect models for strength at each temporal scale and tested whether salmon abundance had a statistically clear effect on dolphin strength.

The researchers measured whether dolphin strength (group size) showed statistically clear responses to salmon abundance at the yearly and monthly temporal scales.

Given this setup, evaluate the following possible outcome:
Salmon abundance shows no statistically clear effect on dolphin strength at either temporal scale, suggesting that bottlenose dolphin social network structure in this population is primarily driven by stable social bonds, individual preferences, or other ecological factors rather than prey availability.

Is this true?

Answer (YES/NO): NO